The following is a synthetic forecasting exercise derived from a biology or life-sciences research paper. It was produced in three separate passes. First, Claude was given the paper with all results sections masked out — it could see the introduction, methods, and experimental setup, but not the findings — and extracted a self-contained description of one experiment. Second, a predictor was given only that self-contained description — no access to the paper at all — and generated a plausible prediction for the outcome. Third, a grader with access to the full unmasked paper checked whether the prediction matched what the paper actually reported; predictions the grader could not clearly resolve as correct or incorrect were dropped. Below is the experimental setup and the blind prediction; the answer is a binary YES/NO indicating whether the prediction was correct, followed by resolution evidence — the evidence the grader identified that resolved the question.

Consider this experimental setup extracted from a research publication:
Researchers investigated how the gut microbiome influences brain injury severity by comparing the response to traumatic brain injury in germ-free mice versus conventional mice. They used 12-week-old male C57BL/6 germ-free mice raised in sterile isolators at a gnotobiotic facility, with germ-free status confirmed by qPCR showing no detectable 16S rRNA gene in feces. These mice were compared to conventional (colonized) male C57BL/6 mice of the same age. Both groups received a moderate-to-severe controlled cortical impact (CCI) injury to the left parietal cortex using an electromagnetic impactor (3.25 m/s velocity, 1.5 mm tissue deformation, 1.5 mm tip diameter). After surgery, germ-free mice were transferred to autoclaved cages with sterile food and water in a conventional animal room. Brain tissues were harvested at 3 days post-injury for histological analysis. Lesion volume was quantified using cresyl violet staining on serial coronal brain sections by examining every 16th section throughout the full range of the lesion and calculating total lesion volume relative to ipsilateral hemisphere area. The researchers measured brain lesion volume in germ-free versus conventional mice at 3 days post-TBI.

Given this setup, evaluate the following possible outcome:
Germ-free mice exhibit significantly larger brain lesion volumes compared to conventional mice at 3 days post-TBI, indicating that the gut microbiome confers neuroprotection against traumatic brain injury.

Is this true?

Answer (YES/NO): YES